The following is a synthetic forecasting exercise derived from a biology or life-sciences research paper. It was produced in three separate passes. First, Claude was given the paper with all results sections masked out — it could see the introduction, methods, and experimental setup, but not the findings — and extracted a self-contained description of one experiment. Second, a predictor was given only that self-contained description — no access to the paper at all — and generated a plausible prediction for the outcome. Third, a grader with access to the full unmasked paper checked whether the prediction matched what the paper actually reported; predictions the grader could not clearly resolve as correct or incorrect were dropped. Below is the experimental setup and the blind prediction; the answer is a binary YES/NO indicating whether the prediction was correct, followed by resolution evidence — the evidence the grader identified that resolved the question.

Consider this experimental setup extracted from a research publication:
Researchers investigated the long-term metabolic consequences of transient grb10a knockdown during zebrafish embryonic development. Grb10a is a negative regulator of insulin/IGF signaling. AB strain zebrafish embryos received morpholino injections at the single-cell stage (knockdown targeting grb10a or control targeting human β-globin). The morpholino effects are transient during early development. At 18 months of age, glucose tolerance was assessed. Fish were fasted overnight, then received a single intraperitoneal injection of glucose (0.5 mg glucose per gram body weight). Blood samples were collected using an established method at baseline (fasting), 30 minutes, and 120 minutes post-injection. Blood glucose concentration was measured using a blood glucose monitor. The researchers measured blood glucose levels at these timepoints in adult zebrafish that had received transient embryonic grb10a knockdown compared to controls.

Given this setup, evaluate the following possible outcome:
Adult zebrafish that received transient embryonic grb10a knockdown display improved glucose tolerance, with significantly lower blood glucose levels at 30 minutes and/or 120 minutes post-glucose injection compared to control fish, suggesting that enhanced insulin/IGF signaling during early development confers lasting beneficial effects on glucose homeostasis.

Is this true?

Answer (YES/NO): NO